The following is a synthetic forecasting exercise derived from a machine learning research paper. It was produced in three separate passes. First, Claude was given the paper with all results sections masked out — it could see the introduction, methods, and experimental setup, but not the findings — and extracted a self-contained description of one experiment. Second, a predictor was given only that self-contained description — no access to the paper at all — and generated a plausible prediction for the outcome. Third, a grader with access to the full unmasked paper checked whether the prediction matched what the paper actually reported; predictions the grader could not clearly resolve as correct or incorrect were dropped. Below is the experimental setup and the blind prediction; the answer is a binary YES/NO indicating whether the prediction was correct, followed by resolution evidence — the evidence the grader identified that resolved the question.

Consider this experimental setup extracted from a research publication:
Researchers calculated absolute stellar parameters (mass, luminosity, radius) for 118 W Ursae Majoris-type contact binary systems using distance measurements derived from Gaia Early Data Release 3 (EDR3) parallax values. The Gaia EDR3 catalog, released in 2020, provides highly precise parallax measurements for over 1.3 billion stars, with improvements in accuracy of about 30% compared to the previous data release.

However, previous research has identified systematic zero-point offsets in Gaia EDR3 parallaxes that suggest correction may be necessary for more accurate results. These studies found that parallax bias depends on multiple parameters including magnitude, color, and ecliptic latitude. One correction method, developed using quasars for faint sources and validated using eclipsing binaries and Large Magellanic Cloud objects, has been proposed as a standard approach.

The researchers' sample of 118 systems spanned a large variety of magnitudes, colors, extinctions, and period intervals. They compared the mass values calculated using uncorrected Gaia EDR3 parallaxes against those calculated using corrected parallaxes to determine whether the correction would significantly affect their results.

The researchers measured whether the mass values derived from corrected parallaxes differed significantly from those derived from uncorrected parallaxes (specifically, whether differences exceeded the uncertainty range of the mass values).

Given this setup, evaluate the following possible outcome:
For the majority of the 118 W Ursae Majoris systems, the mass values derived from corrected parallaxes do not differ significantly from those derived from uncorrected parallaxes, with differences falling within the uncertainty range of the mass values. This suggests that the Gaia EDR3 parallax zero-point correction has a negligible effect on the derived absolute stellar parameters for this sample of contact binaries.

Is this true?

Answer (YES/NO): YES